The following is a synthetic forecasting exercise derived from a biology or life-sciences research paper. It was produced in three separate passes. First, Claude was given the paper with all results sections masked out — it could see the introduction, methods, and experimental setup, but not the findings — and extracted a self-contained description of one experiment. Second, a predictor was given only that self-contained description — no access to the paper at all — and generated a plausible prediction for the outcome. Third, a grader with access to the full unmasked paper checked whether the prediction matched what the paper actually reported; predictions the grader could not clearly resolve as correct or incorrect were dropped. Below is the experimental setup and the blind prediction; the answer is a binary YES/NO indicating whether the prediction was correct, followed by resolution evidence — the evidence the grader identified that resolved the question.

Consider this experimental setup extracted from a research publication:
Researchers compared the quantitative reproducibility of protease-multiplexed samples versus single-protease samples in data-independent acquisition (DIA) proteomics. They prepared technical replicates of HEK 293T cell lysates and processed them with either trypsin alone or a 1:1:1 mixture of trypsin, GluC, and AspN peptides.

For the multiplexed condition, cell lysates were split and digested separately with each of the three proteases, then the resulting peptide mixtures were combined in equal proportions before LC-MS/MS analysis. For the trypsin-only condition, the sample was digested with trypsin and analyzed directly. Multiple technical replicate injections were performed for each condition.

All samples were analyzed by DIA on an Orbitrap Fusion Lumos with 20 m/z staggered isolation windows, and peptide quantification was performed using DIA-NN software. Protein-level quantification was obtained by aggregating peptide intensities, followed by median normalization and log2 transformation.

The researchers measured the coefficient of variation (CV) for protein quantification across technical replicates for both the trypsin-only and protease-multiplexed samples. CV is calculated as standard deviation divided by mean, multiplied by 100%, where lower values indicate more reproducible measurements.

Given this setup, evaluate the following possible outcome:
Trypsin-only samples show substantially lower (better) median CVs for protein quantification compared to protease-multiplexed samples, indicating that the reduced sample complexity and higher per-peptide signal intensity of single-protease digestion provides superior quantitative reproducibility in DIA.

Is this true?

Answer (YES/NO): NO